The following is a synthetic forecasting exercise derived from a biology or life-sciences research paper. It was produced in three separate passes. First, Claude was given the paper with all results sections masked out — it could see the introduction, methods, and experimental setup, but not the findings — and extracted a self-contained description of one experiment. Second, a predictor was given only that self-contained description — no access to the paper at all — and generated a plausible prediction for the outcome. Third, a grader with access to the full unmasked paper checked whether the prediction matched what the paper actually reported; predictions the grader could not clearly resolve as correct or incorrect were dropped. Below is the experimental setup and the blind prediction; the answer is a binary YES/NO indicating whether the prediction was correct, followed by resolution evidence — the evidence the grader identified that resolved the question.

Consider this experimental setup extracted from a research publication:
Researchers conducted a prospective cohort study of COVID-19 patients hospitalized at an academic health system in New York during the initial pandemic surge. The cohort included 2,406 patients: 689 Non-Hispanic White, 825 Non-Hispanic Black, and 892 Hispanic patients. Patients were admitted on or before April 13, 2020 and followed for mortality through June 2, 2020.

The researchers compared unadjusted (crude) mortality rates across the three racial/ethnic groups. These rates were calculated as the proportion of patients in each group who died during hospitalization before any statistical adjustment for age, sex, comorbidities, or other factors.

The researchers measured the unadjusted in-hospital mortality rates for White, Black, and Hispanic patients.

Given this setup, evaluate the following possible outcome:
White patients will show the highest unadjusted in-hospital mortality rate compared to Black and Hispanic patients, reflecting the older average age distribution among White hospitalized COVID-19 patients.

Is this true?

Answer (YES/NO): YES